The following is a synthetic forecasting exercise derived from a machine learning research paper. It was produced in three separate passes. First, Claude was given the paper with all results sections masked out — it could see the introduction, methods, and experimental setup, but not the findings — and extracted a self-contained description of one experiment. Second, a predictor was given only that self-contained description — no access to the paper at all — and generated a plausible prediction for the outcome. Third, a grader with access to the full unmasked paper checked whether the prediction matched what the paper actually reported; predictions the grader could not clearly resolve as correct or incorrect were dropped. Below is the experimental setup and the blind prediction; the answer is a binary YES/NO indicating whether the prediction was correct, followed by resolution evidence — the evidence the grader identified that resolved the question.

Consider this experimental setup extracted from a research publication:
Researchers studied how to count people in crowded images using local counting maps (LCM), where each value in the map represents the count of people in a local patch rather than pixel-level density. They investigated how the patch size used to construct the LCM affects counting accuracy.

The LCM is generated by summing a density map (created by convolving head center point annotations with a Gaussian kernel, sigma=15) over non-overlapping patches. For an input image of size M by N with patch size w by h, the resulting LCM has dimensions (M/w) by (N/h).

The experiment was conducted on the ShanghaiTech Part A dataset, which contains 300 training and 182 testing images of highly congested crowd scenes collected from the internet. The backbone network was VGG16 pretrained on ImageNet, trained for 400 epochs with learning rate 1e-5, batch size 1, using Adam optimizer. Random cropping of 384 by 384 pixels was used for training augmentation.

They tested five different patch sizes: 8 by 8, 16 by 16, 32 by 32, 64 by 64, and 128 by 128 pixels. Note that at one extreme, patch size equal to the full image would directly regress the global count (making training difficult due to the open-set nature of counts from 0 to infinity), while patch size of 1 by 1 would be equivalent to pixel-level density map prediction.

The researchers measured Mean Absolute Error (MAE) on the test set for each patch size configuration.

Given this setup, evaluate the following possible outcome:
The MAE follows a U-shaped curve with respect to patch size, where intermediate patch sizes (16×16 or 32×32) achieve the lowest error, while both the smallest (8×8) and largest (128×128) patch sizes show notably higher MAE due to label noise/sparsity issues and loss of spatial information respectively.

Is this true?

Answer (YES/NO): NO